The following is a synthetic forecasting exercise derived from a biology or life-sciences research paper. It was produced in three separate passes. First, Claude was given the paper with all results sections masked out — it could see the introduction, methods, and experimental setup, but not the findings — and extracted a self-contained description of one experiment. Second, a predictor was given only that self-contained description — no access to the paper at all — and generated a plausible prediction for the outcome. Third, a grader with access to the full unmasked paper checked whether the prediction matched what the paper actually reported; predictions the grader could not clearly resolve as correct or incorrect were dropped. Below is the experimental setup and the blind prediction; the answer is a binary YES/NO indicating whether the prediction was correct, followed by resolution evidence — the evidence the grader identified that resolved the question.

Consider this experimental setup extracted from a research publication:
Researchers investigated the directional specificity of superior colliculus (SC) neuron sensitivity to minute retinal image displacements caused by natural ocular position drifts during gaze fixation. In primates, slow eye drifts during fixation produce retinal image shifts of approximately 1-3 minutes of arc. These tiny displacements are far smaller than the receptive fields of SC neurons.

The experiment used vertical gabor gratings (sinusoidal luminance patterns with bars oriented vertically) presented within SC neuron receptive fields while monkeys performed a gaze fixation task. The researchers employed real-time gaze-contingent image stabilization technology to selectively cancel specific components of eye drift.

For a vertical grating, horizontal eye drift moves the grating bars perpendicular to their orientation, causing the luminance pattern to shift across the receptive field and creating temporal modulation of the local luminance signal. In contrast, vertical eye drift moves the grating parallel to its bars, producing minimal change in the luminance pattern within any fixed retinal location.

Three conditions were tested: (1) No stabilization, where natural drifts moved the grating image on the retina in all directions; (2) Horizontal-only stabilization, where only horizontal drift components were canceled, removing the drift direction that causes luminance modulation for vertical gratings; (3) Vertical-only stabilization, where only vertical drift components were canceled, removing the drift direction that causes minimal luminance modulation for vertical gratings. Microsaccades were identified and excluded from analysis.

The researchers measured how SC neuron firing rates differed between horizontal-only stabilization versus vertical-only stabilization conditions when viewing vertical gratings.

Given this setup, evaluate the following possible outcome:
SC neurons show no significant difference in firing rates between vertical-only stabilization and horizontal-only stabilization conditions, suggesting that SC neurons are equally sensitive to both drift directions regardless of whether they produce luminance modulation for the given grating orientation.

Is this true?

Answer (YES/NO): NO